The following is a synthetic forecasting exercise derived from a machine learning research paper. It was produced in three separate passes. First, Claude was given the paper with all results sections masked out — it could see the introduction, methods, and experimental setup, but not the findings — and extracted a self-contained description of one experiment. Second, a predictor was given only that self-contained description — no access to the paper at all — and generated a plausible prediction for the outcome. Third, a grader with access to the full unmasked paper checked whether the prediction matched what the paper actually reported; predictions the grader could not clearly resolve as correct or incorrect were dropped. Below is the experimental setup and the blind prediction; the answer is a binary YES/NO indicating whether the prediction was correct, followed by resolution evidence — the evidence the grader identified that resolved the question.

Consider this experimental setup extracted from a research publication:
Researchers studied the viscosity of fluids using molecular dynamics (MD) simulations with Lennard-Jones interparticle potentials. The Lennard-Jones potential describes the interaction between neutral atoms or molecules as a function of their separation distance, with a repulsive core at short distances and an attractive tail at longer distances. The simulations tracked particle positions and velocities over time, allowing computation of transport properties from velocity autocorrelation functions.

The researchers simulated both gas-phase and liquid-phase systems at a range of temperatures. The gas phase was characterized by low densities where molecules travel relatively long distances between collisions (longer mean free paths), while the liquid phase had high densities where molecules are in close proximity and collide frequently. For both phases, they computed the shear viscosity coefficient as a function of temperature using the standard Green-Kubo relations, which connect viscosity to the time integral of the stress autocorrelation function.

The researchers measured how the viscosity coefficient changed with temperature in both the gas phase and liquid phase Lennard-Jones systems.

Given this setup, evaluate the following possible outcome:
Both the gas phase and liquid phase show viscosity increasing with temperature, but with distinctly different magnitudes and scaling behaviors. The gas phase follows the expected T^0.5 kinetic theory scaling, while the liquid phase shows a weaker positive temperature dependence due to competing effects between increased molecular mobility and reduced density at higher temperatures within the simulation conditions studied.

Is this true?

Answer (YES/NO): NO